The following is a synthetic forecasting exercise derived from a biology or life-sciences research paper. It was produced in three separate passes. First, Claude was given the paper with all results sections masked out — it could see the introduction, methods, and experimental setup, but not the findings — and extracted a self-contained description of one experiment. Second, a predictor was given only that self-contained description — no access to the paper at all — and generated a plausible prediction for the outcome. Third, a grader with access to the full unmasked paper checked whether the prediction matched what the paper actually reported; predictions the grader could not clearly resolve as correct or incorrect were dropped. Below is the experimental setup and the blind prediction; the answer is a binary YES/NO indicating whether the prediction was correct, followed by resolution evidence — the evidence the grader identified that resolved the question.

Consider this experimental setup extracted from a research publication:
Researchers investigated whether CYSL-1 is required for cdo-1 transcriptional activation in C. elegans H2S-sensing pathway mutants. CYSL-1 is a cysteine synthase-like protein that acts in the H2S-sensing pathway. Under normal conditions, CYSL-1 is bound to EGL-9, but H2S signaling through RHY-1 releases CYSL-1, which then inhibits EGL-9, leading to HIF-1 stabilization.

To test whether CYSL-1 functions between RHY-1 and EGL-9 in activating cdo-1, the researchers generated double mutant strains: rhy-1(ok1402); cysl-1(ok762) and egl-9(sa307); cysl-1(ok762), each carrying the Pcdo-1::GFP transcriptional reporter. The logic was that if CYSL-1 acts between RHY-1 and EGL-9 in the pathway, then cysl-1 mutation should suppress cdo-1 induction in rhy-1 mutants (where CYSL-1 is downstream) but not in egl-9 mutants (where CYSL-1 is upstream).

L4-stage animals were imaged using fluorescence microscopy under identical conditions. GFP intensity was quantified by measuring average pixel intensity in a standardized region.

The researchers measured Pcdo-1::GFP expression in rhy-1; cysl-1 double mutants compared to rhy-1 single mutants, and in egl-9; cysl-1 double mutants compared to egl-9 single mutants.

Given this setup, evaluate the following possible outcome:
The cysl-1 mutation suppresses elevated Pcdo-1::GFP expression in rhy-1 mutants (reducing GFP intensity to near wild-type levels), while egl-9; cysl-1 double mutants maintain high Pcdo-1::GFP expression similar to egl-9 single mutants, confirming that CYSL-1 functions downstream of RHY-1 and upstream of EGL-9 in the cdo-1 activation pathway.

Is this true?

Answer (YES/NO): YES